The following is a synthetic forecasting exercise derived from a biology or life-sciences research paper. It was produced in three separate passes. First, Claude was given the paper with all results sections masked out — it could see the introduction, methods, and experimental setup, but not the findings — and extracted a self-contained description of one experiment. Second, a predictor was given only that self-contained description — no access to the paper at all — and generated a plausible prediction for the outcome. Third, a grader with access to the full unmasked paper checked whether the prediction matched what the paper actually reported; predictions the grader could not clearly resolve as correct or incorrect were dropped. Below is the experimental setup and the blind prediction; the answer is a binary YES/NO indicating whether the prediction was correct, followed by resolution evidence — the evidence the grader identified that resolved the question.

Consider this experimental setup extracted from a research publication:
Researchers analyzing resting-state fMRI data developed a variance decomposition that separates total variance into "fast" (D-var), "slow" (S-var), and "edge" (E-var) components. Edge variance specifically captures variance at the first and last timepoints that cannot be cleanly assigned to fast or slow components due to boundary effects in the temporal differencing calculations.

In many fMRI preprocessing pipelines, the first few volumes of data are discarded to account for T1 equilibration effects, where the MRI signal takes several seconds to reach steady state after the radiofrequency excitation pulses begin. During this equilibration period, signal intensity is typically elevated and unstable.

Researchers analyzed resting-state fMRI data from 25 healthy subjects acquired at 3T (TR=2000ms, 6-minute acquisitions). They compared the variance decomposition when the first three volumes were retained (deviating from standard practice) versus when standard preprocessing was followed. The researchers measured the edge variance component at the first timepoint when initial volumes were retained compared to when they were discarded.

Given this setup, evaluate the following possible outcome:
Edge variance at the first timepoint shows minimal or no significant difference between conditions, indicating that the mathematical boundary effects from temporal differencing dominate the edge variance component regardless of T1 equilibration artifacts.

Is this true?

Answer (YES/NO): NO